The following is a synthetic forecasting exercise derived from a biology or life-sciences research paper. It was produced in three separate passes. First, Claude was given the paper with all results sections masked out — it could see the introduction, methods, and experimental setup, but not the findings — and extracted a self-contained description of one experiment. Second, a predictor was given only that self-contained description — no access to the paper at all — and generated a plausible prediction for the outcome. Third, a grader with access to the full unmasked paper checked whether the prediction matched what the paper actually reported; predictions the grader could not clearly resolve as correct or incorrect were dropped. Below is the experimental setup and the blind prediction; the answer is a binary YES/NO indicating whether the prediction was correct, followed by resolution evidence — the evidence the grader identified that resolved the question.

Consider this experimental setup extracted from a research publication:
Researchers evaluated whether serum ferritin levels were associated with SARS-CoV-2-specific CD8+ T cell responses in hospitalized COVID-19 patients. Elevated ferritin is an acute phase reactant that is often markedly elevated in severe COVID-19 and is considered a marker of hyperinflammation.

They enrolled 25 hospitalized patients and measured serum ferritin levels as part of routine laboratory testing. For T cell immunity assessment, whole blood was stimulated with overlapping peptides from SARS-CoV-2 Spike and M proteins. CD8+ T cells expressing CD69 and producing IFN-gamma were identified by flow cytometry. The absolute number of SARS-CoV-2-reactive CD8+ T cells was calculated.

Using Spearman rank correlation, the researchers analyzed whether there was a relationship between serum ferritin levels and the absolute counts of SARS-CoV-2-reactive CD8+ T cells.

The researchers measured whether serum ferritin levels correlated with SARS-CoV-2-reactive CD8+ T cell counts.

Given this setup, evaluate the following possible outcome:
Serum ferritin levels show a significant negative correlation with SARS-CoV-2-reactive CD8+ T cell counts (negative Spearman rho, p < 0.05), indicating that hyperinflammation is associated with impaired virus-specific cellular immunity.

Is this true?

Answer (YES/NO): NO